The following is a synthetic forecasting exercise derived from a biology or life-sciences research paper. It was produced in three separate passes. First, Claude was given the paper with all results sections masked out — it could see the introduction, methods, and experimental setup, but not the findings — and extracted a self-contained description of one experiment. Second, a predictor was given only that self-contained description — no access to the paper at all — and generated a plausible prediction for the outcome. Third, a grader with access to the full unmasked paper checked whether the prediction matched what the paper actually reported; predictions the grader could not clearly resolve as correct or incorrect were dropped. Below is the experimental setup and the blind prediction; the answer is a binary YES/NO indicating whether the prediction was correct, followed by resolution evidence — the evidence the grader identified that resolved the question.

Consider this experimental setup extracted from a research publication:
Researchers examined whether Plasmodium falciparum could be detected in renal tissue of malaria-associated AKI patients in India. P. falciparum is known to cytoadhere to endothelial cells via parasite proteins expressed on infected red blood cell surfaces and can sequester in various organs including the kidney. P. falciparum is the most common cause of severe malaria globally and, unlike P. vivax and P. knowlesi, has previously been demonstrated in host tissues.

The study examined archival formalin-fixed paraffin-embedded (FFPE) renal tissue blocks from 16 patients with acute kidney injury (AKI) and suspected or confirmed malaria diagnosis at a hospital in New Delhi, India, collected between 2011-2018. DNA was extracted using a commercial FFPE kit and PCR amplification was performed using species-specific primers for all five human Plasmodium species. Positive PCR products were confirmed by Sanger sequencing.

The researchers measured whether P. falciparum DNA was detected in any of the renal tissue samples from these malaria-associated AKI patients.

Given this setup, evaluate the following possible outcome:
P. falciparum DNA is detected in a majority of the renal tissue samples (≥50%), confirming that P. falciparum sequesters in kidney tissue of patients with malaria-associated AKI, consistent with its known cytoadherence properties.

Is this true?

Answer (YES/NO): NO